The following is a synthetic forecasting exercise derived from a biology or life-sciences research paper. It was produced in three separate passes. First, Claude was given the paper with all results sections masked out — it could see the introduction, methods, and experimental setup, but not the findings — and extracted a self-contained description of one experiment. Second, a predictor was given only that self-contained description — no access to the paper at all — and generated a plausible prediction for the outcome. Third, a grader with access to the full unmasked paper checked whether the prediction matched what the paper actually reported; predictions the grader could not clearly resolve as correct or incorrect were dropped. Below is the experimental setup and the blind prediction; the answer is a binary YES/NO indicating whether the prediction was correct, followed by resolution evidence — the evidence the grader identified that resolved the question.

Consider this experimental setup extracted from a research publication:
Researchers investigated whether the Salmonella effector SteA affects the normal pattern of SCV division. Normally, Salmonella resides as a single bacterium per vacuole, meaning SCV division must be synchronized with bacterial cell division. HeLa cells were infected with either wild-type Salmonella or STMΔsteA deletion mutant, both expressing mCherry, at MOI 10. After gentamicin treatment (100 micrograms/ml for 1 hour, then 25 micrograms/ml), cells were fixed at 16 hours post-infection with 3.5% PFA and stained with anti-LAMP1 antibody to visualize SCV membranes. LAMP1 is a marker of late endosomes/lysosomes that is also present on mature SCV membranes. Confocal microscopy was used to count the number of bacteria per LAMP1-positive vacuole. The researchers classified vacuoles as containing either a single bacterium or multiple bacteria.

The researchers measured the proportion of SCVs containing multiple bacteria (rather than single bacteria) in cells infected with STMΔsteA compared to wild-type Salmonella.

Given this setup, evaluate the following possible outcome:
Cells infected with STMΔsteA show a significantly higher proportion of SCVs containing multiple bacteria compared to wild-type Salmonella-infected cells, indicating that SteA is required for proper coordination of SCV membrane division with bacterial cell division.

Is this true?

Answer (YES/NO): YES